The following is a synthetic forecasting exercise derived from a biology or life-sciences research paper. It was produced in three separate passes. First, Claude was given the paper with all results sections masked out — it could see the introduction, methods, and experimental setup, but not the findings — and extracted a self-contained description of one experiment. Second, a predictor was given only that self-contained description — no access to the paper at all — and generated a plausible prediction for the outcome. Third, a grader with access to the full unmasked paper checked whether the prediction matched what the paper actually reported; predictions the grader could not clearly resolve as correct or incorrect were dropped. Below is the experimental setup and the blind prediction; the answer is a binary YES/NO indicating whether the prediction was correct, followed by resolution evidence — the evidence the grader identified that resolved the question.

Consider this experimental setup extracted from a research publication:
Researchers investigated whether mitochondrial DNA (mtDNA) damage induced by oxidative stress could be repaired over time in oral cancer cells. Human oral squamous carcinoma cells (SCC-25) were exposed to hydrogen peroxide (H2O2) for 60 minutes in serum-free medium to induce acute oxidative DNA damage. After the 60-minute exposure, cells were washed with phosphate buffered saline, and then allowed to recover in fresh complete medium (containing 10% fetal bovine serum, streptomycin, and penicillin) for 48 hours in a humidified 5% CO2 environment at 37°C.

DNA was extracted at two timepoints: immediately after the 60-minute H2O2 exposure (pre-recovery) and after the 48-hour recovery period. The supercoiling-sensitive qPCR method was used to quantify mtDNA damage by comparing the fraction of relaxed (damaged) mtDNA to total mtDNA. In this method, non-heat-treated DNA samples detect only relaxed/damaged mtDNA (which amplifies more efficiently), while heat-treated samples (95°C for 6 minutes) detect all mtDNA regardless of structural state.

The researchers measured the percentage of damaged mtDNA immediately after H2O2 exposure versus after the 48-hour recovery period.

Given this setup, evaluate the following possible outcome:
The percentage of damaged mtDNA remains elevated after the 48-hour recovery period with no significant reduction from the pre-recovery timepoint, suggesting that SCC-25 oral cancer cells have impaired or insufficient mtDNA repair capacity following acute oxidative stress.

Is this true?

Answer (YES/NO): NO